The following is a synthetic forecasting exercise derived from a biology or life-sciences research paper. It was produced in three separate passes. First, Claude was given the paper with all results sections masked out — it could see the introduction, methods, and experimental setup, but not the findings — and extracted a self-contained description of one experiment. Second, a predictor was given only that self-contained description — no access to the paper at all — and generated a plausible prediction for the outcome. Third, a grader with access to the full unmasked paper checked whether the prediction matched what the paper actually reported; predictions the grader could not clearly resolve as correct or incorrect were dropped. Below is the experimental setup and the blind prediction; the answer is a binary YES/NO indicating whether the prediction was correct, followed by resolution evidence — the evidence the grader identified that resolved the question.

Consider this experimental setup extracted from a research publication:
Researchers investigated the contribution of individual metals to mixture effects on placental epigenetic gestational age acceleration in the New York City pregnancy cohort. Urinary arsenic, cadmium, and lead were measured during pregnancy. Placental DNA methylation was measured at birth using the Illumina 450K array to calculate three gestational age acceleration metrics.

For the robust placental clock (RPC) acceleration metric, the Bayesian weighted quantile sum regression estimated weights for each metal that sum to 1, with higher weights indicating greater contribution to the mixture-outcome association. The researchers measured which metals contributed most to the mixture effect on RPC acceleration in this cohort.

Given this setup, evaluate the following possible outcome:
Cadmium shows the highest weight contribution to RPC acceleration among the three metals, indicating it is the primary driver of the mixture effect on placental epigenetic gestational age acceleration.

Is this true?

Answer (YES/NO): NO